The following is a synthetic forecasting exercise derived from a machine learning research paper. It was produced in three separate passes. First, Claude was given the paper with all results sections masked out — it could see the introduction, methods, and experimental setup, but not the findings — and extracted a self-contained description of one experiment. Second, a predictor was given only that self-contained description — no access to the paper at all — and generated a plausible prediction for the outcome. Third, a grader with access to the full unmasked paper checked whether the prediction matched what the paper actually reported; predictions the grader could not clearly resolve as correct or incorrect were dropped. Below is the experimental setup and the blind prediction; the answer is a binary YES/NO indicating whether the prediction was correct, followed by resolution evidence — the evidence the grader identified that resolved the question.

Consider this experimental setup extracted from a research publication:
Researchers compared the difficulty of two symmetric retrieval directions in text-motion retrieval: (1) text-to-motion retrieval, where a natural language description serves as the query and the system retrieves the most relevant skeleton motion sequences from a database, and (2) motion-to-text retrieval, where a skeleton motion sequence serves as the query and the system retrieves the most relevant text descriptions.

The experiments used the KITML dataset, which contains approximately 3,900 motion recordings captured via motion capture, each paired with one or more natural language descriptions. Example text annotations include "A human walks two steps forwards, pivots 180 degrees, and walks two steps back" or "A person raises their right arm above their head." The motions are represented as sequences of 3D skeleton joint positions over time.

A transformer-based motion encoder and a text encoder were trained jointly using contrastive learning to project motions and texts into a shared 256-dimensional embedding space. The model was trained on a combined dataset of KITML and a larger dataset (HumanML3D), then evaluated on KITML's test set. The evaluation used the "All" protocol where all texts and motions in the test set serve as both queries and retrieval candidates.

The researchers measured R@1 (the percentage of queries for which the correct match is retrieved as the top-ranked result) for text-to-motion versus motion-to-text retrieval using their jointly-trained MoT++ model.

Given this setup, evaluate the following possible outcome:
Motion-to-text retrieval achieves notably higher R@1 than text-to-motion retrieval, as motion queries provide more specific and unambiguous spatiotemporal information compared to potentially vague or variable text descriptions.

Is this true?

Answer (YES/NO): YES